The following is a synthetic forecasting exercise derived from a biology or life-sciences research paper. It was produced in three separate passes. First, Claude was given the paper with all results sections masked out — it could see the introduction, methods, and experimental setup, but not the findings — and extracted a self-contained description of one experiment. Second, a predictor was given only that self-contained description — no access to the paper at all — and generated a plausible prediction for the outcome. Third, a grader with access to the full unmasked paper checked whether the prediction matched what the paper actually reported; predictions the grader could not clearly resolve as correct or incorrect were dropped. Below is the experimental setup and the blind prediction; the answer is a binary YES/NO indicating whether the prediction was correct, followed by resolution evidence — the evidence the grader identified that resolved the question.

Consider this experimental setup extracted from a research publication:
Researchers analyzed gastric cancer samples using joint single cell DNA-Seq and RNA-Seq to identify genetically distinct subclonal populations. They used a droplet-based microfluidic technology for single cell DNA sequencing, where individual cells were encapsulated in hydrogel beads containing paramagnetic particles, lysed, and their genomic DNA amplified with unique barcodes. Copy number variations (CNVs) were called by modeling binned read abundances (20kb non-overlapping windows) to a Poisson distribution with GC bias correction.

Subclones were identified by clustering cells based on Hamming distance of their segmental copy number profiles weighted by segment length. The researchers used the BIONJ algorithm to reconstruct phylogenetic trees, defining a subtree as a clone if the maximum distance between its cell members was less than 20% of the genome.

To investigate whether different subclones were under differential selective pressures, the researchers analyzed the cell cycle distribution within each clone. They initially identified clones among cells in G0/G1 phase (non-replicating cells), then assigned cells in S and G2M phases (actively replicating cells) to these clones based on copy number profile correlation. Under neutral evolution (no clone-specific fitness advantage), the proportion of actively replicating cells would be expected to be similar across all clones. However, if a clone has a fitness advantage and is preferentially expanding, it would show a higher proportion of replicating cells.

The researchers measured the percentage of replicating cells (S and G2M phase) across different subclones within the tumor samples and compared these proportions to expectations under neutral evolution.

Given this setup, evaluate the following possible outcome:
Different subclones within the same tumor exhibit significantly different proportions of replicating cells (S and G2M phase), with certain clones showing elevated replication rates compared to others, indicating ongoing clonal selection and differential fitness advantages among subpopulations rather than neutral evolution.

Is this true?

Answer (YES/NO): YES